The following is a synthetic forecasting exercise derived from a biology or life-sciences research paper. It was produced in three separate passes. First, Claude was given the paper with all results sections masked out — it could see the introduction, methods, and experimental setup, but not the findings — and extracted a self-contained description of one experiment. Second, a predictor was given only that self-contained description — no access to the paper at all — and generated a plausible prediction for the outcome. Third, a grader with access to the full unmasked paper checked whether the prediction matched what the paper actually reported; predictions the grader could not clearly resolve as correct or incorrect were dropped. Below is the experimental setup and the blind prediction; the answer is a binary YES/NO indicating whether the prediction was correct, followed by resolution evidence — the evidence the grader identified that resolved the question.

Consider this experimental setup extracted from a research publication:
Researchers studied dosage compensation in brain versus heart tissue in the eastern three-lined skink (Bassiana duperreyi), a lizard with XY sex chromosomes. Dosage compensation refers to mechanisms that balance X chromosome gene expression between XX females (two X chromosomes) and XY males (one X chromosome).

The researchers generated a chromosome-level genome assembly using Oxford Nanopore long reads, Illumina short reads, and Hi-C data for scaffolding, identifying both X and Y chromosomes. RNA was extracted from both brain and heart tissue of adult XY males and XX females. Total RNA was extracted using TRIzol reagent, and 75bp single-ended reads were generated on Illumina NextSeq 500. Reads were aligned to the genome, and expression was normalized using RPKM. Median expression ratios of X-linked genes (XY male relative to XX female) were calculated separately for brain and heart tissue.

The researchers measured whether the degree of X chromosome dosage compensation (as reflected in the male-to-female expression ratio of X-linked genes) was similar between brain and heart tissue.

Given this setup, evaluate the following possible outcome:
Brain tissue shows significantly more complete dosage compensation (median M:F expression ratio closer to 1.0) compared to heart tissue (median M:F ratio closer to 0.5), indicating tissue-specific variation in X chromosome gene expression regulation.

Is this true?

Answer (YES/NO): NO